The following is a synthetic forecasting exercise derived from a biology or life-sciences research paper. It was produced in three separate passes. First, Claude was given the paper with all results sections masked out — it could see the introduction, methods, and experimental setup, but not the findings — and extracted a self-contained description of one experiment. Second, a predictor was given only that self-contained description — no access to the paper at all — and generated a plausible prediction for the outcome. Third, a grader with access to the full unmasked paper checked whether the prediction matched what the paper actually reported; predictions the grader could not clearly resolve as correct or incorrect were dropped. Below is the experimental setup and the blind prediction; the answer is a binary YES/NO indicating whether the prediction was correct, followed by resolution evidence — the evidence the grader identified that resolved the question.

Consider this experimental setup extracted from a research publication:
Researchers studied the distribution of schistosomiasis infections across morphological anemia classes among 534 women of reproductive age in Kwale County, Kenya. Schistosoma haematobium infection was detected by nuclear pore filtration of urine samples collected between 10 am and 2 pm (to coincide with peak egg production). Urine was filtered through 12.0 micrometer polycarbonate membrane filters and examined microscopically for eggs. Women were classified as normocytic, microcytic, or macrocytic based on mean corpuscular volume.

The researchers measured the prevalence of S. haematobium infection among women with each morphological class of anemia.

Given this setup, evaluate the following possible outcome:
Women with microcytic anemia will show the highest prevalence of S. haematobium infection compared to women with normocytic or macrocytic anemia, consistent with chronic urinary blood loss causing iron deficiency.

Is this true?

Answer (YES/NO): NO